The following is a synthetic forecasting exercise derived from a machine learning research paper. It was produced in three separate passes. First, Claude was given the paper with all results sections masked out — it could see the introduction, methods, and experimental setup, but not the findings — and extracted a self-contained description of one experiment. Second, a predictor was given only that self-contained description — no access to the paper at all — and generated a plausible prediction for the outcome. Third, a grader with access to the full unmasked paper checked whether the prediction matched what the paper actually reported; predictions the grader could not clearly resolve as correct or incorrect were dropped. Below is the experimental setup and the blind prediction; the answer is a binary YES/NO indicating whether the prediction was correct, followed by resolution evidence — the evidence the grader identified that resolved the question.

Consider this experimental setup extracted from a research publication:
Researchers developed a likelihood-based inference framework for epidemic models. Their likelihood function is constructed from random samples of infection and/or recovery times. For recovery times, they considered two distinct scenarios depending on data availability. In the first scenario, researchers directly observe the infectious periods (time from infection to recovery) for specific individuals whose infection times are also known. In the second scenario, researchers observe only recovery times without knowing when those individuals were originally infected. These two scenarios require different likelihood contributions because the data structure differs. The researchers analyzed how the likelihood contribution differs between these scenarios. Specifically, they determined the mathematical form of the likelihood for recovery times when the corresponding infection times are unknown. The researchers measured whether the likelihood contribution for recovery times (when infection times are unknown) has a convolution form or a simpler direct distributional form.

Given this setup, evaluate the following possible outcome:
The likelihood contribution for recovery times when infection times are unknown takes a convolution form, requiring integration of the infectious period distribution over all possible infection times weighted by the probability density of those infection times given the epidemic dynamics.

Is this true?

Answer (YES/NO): YES